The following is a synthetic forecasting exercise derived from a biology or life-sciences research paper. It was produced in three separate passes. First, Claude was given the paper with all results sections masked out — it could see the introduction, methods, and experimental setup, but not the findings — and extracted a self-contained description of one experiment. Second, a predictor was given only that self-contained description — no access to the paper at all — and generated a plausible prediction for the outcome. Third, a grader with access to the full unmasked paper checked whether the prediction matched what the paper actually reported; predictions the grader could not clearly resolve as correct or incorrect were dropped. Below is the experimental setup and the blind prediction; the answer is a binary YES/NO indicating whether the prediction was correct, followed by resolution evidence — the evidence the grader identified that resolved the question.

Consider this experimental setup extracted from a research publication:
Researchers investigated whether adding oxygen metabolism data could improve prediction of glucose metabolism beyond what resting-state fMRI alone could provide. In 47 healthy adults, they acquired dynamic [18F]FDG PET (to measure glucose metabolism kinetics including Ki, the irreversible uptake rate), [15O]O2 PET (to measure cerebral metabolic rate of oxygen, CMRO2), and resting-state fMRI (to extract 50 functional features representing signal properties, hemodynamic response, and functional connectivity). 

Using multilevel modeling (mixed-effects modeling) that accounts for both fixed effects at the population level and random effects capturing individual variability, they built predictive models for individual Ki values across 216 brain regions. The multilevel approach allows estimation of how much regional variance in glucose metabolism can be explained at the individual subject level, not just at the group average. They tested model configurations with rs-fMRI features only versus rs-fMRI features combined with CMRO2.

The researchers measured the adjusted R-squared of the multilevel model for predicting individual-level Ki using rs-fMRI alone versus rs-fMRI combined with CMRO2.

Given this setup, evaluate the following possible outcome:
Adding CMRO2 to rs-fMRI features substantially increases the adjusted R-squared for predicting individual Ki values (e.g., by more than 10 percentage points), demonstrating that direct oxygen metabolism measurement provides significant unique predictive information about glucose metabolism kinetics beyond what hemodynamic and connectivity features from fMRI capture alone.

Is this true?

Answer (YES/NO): YES